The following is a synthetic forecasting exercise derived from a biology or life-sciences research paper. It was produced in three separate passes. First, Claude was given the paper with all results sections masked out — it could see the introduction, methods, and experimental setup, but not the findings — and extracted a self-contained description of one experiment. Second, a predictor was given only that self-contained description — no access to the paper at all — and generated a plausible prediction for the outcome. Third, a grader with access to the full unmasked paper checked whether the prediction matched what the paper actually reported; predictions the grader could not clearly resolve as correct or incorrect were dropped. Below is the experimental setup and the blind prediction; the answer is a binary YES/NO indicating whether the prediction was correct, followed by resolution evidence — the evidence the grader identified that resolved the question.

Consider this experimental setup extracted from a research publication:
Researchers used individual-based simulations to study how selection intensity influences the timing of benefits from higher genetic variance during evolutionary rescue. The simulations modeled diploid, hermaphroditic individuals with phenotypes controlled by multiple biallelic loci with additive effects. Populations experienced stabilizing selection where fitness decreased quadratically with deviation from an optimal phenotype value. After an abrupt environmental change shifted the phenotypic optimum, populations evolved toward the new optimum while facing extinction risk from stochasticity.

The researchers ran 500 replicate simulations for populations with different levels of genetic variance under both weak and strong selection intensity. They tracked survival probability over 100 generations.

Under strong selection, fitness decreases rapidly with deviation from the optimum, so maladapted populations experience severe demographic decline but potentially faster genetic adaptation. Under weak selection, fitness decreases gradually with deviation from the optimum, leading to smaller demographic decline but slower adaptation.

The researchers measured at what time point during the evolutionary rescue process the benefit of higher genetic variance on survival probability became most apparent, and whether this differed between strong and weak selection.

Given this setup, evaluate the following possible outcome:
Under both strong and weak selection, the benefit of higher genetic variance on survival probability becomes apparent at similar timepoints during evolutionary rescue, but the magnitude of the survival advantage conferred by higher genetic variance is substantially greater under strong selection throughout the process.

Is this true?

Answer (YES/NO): NO